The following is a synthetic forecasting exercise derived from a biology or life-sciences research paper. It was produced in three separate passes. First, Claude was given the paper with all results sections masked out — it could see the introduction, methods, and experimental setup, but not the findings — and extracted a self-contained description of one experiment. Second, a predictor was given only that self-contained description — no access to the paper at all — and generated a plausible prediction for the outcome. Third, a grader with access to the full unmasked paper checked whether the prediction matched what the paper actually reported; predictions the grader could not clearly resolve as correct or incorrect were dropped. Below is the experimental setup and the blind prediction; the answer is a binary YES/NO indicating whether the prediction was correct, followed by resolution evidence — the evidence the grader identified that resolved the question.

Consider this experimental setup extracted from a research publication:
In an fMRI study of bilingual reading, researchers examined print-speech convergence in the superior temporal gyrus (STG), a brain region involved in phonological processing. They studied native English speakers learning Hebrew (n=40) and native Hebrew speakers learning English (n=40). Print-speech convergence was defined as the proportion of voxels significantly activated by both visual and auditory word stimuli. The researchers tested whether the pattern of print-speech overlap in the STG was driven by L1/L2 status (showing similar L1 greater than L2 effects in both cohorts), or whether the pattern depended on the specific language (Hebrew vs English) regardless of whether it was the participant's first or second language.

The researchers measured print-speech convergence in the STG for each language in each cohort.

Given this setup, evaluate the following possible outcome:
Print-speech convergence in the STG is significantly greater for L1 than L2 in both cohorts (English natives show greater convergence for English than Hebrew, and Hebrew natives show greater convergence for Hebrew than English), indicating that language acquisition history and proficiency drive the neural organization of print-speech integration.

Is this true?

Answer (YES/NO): NO